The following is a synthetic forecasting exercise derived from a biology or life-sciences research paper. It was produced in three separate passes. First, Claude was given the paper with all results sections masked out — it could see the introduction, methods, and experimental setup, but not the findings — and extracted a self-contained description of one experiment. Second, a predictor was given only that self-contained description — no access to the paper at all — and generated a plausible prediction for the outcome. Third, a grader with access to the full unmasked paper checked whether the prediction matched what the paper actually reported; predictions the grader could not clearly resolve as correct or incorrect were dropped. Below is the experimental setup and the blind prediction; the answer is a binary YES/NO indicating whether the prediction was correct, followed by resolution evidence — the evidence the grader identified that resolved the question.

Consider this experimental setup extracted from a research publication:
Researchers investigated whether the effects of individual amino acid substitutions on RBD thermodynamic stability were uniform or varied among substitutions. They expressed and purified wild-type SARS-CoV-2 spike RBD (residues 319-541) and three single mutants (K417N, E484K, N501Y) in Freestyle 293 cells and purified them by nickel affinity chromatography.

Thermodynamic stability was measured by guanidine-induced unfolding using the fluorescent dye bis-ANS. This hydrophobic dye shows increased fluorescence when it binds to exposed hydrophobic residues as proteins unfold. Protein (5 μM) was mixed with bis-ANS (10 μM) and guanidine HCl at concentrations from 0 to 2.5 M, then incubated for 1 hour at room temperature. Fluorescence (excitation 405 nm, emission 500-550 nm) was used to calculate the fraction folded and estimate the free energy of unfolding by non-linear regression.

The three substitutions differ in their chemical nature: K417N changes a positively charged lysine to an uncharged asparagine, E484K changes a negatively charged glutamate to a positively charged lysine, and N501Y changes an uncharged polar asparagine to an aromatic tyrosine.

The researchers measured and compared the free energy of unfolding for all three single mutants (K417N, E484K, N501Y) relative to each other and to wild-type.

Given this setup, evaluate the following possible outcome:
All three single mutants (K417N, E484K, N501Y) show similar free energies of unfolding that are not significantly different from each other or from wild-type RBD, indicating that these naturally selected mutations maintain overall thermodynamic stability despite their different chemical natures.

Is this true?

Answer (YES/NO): NO